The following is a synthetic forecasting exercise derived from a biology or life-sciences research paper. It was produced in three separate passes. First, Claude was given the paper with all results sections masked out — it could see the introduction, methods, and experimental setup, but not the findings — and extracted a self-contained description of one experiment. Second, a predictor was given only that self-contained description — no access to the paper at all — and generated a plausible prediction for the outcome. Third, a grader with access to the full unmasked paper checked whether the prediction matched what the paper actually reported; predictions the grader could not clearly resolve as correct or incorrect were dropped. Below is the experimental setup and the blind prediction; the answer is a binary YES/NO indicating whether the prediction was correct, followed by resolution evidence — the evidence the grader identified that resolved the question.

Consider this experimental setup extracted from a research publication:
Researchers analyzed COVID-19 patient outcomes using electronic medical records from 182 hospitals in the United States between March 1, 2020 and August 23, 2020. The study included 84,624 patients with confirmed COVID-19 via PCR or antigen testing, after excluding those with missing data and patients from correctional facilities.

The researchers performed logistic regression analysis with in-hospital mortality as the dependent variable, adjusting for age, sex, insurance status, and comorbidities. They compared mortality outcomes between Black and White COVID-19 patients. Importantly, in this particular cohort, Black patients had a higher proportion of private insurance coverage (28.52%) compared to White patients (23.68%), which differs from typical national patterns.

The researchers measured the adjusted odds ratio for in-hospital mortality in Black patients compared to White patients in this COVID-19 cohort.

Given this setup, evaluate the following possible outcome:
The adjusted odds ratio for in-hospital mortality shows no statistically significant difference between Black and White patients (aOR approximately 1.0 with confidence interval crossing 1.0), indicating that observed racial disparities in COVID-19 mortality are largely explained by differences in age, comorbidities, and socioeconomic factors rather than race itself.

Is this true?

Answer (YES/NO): NO